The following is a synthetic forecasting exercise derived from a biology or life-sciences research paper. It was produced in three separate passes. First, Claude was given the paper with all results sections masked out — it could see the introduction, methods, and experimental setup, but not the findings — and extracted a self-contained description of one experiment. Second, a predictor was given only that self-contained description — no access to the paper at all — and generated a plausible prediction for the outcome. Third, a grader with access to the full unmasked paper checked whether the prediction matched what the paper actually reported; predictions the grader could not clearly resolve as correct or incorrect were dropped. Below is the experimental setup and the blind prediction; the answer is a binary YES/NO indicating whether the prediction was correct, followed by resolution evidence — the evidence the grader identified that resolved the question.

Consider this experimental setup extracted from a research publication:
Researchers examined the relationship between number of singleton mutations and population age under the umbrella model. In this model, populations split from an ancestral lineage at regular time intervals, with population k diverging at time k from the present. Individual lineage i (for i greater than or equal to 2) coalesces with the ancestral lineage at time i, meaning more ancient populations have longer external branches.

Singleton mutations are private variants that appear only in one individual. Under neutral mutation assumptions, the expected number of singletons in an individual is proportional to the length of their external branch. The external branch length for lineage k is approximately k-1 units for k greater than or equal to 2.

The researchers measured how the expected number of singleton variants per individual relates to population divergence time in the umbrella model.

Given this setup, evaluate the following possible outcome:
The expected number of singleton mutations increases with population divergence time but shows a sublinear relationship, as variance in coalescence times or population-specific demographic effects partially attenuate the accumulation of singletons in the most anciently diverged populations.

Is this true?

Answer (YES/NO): NO